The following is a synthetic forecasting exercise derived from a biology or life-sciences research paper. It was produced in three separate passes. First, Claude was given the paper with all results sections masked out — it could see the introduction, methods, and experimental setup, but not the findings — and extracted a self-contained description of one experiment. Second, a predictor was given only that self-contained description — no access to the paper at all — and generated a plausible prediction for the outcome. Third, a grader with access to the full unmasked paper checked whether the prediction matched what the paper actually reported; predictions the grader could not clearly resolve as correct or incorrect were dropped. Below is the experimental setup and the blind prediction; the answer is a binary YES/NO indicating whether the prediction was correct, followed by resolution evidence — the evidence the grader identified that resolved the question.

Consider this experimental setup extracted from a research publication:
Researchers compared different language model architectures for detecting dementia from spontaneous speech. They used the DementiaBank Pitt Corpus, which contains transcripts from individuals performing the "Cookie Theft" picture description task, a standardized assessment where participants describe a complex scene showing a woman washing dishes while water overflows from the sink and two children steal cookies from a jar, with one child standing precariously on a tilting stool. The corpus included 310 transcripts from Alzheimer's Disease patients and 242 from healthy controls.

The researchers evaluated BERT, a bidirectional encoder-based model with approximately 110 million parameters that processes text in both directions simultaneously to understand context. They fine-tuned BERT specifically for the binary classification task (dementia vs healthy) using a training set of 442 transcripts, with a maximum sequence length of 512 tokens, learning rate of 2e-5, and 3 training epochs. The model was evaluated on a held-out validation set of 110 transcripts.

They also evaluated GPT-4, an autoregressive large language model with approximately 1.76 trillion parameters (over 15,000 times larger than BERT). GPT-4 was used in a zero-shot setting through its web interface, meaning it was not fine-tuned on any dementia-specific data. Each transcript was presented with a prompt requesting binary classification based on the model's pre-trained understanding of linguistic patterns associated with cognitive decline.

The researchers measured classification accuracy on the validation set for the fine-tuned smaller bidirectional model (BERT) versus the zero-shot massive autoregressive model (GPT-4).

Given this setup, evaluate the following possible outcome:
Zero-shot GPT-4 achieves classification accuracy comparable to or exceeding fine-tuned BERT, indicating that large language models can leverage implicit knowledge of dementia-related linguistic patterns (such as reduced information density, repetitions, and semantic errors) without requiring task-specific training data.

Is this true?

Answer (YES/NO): NO